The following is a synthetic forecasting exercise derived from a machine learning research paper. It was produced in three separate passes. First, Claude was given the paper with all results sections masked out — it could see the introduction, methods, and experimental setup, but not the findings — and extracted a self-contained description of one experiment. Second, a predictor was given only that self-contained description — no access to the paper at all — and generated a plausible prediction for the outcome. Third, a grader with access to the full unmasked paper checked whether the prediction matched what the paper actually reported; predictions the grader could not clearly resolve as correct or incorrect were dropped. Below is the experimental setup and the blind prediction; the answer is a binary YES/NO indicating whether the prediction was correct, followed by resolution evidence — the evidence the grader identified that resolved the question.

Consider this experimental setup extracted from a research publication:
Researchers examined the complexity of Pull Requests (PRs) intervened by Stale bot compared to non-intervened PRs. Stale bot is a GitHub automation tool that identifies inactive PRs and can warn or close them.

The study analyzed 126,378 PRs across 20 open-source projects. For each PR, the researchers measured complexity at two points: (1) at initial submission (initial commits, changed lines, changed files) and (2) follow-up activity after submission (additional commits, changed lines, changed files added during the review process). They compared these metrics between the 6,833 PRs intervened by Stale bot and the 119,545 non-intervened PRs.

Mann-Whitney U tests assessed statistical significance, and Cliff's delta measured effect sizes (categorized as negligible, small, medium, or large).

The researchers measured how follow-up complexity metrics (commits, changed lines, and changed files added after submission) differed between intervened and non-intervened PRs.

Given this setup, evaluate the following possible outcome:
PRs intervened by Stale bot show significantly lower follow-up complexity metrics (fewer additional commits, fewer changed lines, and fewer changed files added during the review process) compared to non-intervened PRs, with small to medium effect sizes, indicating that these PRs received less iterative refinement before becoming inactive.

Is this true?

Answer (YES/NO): NO